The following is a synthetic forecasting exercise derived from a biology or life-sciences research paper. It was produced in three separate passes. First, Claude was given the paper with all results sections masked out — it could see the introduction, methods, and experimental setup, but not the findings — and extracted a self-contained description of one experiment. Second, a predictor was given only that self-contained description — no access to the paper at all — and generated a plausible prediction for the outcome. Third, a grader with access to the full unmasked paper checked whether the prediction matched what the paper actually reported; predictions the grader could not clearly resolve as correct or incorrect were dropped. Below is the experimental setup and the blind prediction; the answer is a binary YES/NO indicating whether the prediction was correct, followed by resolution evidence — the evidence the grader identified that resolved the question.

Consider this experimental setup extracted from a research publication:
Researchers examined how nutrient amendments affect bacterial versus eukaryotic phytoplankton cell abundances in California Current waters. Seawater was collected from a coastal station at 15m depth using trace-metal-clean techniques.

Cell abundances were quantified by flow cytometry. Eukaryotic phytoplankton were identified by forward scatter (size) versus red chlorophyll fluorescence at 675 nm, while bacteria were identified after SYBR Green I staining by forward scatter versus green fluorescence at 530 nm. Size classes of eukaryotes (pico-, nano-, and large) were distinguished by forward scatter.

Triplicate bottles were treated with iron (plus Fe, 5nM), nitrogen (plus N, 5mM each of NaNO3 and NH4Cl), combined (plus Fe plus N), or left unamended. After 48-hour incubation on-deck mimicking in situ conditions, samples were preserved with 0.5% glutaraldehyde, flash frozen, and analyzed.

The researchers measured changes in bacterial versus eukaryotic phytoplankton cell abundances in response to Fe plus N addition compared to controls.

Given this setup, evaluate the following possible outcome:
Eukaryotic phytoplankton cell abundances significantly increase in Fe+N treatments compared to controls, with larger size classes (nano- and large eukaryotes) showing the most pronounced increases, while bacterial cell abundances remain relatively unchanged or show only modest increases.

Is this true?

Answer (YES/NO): NO